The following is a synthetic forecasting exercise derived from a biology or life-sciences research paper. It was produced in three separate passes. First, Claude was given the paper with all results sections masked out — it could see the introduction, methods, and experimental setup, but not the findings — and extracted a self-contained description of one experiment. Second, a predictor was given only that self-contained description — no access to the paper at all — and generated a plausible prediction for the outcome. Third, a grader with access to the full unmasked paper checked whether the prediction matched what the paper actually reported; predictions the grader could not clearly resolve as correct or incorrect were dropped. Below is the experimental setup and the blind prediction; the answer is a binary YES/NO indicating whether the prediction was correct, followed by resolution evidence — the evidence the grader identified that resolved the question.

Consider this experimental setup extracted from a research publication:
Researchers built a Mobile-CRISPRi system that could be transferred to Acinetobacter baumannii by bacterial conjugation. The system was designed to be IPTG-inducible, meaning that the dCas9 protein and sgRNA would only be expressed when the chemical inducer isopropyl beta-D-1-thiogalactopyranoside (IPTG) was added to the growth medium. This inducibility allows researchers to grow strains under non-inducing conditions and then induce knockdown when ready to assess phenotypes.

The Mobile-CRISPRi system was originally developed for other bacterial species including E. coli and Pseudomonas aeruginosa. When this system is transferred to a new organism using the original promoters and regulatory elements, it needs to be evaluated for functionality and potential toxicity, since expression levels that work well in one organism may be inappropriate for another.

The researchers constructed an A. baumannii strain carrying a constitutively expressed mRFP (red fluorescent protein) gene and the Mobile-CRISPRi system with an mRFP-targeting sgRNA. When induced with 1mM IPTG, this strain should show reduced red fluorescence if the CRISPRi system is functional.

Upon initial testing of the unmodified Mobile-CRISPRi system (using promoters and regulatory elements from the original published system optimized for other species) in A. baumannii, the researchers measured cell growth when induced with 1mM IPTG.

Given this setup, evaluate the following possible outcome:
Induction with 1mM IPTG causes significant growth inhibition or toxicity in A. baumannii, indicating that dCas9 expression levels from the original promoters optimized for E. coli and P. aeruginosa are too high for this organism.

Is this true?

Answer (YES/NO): YES